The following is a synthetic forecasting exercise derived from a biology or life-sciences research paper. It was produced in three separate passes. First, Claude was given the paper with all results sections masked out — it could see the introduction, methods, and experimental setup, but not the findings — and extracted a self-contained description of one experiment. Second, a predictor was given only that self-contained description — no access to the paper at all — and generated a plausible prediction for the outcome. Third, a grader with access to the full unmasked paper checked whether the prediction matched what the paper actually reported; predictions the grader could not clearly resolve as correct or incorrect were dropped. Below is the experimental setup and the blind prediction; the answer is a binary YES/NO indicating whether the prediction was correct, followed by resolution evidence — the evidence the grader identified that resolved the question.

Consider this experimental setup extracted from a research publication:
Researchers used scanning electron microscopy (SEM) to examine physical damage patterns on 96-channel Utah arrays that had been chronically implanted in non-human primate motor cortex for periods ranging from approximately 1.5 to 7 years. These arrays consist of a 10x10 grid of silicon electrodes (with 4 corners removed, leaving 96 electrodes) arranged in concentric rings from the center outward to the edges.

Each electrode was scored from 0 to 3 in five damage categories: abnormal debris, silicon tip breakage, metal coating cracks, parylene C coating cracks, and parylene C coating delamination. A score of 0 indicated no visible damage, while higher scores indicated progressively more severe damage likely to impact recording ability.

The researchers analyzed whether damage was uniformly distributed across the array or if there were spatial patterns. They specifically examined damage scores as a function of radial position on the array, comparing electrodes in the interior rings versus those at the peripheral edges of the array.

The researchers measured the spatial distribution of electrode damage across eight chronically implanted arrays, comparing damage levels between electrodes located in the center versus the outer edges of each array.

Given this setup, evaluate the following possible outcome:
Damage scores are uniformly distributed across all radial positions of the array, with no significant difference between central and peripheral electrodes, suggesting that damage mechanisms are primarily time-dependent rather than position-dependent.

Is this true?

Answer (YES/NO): NO